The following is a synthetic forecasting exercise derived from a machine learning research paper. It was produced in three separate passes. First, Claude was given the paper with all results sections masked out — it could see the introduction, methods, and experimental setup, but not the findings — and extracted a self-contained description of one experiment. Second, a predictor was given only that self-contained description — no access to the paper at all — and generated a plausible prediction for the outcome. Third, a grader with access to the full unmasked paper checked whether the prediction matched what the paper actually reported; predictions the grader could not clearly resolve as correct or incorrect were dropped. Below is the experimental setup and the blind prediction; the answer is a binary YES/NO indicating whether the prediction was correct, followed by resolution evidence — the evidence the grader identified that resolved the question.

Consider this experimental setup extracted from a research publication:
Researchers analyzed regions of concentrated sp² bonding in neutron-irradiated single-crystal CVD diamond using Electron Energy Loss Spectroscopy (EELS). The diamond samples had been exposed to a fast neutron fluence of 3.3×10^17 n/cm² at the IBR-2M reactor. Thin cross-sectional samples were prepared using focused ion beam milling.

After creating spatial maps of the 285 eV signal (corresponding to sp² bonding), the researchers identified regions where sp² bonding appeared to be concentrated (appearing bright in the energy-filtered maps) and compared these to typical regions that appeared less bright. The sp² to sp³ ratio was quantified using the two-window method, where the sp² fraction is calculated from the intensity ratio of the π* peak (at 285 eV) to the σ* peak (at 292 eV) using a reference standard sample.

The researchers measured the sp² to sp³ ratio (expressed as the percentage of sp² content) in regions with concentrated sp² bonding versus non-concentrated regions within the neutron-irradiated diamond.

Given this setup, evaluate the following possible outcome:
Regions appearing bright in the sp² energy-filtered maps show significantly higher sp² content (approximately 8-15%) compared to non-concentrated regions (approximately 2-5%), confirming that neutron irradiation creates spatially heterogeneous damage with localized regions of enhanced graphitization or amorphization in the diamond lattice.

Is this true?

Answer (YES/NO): NO